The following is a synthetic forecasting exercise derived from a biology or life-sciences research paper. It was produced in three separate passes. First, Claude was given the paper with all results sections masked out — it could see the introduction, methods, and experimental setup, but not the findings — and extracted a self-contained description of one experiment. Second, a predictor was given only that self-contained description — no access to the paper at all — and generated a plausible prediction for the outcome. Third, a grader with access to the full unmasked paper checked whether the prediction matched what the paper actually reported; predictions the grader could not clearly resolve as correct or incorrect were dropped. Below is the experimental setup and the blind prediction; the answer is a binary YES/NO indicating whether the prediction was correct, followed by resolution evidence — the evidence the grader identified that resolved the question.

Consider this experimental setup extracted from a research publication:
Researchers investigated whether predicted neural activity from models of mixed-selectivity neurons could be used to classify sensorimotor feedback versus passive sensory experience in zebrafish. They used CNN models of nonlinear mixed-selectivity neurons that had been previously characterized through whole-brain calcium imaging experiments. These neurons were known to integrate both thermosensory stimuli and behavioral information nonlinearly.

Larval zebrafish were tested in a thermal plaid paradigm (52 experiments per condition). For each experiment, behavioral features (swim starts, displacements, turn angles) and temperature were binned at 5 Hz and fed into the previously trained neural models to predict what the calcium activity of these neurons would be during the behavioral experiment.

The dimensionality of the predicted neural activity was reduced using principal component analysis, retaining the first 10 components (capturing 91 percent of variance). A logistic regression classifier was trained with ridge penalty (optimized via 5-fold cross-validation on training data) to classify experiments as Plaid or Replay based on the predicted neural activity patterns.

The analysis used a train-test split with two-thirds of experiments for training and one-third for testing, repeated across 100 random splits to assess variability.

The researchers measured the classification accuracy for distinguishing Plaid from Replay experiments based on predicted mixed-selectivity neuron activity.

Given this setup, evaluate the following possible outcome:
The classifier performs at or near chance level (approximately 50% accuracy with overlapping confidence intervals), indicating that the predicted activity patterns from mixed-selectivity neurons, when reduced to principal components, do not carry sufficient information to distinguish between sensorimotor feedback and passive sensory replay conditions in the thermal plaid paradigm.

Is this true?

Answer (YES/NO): NO